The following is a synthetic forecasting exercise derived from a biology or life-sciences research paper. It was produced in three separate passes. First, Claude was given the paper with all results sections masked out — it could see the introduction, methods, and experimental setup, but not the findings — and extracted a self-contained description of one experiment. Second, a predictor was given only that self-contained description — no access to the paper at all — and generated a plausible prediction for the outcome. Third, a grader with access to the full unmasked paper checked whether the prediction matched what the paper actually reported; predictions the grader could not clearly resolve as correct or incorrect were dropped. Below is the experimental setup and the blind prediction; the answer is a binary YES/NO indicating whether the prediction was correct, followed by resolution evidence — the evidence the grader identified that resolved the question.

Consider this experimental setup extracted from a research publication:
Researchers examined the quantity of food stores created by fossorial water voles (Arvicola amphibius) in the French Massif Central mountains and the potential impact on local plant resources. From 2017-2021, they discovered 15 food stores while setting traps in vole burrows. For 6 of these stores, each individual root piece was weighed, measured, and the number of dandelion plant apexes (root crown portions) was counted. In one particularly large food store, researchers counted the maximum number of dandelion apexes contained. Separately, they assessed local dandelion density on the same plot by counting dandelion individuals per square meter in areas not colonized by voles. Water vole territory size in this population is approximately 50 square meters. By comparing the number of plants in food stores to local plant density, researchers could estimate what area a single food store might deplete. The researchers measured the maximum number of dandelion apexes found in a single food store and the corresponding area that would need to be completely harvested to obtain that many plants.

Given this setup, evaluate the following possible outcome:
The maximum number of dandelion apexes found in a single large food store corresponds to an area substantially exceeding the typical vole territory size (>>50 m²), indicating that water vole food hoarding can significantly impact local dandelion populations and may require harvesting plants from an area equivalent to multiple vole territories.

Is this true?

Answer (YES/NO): NO